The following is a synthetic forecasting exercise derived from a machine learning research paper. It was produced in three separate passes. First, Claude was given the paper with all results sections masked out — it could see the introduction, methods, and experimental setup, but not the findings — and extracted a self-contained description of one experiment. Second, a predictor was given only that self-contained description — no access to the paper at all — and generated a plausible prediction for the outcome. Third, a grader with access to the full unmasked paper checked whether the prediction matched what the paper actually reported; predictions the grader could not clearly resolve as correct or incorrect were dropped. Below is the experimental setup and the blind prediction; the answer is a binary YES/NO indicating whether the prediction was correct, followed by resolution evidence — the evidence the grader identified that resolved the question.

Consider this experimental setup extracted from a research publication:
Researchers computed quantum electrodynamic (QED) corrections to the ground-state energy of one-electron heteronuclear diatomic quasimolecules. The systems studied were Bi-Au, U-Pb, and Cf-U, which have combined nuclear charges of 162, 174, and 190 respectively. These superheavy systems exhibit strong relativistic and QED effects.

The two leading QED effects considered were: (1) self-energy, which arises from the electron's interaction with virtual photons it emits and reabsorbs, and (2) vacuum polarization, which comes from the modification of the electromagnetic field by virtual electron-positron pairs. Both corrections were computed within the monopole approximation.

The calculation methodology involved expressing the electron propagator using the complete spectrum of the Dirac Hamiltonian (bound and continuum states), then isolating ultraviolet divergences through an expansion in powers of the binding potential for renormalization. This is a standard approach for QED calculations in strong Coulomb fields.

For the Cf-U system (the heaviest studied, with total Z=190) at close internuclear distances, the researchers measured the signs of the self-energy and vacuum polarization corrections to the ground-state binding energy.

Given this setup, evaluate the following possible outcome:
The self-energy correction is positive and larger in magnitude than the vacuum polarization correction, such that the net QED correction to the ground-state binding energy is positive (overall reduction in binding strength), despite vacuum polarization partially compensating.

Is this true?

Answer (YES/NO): YES